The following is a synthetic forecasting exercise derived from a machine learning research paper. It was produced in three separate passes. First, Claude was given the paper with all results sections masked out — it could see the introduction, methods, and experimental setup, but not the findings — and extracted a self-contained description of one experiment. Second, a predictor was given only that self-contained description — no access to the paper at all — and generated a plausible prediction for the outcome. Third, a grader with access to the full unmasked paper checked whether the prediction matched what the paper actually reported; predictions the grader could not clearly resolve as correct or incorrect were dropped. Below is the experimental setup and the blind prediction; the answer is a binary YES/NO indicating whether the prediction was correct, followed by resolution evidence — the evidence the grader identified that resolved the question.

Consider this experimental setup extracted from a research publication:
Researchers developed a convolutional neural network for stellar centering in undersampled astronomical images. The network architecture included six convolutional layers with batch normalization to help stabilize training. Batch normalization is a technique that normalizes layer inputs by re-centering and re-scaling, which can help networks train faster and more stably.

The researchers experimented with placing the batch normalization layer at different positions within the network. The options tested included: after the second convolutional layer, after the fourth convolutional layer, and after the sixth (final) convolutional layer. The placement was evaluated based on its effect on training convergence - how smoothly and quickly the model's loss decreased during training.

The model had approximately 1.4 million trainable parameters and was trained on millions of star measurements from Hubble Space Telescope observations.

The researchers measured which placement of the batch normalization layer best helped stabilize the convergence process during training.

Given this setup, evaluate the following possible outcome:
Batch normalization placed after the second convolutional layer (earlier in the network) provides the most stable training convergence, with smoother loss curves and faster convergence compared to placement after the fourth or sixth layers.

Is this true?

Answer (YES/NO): NO